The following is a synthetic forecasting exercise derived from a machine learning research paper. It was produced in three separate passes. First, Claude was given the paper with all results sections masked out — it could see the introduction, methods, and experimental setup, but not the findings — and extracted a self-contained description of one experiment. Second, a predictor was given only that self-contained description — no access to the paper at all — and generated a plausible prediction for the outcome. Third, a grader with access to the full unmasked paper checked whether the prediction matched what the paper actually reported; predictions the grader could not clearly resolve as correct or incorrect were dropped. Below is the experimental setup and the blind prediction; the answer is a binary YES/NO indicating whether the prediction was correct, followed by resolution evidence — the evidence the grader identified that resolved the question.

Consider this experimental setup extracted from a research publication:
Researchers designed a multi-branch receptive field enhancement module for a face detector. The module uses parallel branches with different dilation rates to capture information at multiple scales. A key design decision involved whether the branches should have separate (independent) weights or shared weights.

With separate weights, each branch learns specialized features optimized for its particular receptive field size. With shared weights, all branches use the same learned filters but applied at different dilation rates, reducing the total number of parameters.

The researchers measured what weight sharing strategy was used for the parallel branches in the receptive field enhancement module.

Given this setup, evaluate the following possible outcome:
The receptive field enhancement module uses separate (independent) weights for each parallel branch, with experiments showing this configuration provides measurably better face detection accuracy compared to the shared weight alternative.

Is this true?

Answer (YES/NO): NO